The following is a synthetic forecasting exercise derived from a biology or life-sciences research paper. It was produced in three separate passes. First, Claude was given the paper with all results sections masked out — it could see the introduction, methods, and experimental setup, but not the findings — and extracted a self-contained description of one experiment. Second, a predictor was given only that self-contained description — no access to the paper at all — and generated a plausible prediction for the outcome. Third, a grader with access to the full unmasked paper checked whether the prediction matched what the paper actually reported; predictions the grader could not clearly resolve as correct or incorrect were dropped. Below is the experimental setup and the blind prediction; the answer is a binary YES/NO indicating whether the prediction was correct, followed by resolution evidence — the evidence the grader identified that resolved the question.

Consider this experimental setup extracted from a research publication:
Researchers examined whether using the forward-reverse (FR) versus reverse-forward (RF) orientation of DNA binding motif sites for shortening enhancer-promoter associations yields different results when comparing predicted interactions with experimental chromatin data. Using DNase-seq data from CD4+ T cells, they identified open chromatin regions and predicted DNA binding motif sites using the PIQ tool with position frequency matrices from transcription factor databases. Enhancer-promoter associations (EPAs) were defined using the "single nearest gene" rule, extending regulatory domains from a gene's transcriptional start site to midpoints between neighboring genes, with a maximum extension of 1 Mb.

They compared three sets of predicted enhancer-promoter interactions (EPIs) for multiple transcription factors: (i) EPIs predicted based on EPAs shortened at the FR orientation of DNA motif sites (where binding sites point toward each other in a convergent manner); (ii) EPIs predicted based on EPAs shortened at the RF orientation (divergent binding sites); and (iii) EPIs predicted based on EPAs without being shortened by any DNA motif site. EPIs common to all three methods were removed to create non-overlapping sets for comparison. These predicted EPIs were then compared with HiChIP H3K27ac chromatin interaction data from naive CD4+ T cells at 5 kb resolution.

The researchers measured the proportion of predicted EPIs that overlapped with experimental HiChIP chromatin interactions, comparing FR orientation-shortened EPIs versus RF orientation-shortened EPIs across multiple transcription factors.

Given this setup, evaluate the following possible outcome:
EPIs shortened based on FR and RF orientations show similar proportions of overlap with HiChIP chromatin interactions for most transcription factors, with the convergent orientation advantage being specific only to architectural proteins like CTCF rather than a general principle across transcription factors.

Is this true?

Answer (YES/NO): NO